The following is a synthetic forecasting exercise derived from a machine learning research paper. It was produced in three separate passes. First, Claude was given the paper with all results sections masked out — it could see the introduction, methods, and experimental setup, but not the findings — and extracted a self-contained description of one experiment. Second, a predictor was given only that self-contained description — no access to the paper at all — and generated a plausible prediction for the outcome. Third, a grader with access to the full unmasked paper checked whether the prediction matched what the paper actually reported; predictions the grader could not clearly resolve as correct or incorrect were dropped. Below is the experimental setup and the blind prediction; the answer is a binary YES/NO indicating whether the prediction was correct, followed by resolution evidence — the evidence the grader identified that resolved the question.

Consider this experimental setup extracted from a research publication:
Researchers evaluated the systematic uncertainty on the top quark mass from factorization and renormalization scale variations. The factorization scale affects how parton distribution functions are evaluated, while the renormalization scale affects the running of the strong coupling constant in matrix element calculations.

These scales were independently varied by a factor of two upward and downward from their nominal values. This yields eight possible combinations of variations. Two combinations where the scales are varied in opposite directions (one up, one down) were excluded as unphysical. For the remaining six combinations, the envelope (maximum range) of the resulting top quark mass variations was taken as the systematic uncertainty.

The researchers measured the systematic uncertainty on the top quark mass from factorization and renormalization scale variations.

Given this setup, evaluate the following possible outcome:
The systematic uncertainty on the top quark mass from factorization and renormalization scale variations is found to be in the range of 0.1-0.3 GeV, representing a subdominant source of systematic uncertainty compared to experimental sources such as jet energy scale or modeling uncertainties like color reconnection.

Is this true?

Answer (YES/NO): NO